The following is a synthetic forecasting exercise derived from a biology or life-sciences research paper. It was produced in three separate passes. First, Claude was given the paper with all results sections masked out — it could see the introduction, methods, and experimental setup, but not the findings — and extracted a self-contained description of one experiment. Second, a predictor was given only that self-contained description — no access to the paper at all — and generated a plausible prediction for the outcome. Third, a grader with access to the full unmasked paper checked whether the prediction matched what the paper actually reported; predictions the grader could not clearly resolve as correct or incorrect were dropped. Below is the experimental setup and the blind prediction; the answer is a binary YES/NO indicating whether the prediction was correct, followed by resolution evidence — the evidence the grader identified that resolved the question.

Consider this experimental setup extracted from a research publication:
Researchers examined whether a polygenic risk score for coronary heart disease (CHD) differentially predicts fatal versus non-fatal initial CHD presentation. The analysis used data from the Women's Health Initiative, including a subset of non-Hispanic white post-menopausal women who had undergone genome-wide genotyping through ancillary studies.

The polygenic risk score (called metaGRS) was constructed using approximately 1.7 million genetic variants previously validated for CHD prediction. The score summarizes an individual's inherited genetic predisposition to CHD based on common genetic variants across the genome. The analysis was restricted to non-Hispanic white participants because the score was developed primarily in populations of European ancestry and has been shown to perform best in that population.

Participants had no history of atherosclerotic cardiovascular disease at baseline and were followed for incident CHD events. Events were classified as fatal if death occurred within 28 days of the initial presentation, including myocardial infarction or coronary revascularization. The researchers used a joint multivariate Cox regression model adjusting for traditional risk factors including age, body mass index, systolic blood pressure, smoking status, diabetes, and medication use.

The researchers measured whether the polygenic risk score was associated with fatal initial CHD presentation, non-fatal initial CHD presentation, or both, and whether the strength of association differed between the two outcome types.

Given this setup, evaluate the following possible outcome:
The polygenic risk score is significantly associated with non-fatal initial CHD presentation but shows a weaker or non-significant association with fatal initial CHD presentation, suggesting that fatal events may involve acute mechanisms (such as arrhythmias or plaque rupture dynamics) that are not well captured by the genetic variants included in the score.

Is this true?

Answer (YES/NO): NO